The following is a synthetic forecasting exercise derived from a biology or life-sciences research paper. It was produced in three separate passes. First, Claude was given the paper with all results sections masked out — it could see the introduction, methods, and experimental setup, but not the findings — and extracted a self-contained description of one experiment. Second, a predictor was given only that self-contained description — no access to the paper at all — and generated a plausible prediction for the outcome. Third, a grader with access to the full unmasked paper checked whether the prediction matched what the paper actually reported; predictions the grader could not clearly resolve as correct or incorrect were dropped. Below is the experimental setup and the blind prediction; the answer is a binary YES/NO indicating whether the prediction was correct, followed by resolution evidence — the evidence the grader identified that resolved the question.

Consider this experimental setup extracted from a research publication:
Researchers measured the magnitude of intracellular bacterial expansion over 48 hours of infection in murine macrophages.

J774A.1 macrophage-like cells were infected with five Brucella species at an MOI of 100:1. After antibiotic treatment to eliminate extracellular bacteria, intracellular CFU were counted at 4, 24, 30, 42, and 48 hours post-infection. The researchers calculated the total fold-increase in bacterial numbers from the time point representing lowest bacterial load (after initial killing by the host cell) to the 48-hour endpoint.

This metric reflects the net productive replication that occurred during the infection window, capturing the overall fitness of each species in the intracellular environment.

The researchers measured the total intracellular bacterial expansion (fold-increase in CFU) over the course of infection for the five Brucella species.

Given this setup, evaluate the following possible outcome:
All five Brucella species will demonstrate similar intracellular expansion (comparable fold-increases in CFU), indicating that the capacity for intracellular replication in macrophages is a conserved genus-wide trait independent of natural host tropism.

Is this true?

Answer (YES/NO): NO